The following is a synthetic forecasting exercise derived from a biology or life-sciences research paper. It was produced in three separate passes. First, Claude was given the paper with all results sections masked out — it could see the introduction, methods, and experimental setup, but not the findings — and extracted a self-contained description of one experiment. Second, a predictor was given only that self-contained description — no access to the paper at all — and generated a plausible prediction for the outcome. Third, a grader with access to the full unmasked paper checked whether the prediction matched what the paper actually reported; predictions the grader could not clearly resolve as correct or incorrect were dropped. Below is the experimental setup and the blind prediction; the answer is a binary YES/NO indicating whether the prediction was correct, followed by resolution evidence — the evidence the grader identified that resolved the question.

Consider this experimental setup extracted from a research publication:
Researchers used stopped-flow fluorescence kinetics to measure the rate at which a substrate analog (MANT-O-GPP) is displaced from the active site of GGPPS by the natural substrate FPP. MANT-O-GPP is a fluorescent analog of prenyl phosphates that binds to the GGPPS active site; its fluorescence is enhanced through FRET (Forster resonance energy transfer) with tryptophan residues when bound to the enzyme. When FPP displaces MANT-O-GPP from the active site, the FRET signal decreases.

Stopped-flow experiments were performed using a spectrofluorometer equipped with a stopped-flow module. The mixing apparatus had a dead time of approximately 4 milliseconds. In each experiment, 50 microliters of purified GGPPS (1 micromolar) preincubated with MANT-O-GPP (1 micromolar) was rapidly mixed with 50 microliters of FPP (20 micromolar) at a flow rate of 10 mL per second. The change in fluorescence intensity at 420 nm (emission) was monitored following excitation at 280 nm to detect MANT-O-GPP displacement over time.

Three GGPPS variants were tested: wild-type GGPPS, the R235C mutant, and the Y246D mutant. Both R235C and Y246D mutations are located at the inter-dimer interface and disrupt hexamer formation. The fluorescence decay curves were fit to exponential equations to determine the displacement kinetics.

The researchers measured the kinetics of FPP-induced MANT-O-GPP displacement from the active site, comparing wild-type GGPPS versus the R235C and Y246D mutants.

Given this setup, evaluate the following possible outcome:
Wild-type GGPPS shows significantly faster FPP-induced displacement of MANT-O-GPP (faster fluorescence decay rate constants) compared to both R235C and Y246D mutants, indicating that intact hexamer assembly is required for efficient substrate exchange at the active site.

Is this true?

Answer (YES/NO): NO